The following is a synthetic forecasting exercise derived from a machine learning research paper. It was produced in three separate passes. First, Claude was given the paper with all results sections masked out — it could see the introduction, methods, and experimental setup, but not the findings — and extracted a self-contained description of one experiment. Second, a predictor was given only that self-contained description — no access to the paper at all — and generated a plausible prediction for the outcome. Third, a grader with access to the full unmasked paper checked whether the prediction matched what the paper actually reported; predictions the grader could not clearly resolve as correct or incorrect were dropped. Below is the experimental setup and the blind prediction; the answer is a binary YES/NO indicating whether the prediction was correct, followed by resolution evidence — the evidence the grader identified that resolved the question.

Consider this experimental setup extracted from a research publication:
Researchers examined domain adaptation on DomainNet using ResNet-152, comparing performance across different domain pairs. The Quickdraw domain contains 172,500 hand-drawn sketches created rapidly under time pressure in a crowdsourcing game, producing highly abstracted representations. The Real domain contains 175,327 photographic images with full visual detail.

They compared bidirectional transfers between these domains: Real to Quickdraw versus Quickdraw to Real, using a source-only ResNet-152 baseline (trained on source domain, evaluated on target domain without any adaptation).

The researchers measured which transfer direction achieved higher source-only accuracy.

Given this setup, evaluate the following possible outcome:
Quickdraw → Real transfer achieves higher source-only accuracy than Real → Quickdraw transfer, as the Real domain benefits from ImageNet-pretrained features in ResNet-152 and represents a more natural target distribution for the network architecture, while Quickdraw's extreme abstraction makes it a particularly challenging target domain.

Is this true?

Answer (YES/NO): YES